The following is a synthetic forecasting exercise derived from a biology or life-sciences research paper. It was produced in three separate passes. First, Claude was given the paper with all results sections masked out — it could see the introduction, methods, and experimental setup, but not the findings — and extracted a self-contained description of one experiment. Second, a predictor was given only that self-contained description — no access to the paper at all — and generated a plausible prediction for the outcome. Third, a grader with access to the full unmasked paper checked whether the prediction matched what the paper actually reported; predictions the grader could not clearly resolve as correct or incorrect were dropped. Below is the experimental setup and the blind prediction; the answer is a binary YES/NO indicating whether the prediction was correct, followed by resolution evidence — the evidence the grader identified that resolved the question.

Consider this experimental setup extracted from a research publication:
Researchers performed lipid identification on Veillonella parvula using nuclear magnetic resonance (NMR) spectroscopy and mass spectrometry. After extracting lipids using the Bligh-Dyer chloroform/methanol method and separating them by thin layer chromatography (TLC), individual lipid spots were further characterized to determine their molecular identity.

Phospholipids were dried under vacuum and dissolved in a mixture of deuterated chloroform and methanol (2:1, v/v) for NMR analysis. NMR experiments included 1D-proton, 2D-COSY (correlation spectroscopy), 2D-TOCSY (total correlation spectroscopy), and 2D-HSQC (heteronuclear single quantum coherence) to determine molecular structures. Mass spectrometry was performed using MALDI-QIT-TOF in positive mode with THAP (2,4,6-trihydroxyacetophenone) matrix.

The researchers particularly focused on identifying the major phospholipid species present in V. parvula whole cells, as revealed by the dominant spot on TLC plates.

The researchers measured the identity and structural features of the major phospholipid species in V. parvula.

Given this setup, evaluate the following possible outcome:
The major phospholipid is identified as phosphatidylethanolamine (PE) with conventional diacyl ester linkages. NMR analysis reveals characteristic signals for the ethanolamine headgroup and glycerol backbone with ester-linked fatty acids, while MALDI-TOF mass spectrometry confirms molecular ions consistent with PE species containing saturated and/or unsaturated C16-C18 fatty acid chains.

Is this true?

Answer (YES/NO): YES